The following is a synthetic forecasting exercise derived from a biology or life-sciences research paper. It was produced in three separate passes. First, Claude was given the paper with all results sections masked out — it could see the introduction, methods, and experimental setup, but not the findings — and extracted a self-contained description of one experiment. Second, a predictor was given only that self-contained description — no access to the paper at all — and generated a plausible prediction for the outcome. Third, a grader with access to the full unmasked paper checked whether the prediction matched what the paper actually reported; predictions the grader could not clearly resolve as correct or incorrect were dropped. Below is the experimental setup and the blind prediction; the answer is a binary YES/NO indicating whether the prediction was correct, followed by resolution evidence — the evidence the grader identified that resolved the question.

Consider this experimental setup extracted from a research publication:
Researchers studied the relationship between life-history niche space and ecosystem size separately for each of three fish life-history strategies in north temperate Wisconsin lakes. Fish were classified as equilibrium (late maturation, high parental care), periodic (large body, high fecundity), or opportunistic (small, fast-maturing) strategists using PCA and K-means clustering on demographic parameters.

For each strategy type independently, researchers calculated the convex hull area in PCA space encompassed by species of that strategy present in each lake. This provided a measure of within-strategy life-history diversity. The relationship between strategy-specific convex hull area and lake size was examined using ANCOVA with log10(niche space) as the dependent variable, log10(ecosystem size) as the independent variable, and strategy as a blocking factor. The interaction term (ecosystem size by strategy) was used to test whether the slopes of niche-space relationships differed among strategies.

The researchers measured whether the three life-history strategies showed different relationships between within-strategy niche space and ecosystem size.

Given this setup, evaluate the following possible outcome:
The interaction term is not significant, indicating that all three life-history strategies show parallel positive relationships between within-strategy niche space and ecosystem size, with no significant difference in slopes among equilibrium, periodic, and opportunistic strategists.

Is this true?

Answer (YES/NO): NO